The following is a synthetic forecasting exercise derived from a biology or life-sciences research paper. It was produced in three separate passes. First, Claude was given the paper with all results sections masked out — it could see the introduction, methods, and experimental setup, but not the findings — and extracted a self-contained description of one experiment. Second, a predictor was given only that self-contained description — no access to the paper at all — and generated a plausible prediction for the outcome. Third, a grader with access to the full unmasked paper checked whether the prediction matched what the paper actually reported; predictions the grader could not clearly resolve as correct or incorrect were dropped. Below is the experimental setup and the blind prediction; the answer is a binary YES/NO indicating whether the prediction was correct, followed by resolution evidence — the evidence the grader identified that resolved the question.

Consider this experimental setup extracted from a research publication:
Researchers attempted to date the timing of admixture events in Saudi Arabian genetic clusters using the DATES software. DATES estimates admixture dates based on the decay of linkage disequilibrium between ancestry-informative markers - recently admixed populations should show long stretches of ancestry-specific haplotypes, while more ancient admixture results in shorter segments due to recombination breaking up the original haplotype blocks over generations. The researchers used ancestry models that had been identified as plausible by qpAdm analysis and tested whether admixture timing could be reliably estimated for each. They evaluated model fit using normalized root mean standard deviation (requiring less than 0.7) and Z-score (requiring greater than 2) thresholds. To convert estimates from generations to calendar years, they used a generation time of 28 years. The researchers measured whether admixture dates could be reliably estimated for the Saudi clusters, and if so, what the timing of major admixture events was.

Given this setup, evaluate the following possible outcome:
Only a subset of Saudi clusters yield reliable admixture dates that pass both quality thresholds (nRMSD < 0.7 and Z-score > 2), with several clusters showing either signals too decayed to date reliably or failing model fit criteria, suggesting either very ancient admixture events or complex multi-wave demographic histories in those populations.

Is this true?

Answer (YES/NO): YES